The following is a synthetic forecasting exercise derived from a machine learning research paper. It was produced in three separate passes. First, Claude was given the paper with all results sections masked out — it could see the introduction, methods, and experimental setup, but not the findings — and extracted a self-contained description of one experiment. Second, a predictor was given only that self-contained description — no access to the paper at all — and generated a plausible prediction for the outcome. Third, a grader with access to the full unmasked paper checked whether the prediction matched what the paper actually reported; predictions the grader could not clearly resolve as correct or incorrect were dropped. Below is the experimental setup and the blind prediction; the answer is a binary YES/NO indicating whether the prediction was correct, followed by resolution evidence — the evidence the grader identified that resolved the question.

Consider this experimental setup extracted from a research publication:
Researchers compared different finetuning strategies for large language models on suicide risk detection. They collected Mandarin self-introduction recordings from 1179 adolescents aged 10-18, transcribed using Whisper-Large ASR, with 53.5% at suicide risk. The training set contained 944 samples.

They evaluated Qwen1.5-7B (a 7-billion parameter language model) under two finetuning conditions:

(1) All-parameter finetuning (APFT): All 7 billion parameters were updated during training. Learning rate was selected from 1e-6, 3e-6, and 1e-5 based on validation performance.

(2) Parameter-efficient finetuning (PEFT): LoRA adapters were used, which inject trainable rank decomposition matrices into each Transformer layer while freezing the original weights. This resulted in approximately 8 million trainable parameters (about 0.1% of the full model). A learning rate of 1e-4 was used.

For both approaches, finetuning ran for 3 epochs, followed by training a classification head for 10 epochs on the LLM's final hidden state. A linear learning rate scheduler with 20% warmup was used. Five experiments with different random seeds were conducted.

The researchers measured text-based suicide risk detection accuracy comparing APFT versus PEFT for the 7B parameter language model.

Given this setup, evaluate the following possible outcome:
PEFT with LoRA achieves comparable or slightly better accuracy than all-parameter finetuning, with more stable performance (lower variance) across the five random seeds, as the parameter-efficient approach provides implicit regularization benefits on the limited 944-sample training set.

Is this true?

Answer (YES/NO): NO